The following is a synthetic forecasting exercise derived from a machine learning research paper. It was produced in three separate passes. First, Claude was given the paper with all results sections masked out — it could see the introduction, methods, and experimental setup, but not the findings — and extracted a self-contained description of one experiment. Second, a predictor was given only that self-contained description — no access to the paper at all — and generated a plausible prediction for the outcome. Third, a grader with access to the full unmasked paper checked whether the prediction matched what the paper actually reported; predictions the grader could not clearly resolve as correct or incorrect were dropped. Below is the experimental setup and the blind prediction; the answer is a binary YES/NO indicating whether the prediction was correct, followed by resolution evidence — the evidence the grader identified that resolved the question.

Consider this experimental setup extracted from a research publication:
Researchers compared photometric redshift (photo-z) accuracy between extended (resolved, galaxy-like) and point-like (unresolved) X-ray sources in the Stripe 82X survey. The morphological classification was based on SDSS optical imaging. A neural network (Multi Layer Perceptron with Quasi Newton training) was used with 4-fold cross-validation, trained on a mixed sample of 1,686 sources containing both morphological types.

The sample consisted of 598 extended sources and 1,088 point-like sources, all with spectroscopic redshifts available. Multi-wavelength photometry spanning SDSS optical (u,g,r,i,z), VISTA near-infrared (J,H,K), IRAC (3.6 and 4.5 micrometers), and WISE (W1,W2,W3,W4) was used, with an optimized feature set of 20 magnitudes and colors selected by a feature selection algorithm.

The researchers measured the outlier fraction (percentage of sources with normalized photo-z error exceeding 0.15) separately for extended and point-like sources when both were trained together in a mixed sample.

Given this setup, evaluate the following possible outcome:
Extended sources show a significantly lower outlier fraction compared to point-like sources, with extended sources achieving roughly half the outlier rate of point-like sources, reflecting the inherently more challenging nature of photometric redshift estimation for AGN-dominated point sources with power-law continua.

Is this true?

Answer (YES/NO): YES